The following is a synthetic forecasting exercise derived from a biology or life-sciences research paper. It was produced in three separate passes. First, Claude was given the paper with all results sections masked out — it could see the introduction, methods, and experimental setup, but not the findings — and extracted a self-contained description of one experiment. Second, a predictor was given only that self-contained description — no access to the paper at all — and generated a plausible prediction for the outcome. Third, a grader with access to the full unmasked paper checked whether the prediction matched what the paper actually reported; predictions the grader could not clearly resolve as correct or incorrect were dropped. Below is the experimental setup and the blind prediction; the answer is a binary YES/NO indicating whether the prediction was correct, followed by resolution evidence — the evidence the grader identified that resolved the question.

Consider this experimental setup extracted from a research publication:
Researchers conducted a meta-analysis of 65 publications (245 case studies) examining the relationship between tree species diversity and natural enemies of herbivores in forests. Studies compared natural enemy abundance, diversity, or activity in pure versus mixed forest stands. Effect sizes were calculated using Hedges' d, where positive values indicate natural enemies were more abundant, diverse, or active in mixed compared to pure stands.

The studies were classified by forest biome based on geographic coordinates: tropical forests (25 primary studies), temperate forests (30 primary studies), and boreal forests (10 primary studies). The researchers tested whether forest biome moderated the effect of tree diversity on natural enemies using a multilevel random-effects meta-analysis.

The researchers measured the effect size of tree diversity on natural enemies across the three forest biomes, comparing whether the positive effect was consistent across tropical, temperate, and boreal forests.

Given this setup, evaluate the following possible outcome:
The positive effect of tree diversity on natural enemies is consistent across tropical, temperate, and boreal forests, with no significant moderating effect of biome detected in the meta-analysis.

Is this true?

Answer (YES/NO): NO